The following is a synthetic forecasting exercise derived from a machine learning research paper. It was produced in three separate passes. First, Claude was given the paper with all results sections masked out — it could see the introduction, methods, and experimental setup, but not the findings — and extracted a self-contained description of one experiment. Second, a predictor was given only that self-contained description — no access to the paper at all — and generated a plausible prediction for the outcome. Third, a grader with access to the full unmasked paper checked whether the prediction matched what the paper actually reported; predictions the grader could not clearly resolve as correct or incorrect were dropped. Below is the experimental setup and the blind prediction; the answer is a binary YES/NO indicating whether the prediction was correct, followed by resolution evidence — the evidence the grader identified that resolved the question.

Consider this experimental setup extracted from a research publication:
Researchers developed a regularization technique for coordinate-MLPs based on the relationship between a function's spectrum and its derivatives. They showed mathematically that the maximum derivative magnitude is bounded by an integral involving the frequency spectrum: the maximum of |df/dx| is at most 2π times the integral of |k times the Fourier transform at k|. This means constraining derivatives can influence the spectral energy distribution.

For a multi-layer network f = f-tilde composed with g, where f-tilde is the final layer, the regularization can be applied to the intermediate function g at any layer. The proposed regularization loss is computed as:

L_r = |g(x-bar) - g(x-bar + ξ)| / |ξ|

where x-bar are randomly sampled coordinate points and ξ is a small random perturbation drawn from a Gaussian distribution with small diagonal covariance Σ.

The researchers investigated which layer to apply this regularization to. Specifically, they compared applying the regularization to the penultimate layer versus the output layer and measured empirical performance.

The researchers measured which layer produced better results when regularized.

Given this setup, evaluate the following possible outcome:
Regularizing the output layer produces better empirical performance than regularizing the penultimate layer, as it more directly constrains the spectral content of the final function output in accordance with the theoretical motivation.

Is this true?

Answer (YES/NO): NO